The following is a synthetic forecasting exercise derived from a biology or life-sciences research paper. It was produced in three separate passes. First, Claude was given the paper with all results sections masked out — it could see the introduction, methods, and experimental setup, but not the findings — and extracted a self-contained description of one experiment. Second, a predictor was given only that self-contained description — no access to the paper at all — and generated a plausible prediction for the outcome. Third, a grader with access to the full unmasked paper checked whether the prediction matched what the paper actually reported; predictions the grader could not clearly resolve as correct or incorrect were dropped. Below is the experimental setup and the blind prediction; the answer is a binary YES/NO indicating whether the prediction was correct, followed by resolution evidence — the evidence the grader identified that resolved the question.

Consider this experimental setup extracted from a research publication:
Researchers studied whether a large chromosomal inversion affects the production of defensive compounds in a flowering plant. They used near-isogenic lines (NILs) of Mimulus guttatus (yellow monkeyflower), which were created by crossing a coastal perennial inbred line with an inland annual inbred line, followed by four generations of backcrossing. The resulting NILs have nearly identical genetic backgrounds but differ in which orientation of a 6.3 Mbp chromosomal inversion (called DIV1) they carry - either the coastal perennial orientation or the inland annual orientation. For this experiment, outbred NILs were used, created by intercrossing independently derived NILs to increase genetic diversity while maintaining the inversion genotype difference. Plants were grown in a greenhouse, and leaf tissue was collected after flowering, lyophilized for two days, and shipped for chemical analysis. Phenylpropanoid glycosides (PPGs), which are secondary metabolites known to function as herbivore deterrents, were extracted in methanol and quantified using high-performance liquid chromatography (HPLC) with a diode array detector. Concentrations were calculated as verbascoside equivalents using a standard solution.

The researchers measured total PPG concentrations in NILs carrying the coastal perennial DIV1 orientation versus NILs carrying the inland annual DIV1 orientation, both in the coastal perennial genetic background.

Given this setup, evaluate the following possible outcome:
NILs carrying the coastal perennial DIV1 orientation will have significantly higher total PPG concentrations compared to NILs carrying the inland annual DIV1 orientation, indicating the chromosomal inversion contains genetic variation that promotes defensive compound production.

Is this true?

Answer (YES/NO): YES